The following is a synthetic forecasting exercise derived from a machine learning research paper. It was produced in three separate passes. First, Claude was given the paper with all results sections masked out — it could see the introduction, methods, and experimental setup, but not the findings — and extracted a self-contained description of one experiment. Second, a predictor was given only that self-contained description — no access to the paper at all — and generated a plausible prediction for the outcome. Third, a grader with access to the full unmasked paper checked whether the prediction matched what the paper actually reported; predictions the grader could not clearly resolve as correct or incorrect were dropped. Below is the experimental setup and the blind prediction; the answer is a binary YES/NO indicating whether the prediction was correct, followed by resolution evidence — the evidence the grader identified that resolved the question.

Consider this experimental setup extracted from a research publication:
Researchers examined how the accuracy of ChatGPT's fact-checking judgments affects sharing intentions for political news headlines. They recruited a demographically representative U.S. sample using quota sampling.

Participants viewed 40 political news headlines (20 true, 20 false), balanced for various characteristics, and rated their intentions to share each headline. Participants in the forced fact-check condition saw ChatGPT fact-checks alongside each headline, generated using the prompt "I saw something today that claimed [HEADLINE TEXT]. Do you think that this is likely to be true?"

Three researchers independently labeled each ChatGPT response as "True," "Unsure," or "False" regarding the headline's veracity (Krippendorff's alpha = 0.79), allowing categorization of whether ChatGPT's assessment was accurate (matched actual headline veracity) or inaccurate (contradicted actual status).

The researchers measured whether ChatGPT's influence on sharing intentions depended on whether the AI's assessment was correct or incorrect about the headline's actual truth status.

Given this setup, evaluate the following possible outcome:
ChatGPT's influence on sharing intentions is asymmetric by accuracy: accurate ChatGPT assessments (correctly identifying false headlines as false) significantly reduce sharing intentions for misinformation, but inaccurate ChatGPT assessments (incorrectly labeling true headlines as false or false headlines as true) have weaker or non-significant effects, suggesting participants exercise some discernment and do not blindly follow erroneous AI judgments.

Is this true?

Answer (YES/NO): NO